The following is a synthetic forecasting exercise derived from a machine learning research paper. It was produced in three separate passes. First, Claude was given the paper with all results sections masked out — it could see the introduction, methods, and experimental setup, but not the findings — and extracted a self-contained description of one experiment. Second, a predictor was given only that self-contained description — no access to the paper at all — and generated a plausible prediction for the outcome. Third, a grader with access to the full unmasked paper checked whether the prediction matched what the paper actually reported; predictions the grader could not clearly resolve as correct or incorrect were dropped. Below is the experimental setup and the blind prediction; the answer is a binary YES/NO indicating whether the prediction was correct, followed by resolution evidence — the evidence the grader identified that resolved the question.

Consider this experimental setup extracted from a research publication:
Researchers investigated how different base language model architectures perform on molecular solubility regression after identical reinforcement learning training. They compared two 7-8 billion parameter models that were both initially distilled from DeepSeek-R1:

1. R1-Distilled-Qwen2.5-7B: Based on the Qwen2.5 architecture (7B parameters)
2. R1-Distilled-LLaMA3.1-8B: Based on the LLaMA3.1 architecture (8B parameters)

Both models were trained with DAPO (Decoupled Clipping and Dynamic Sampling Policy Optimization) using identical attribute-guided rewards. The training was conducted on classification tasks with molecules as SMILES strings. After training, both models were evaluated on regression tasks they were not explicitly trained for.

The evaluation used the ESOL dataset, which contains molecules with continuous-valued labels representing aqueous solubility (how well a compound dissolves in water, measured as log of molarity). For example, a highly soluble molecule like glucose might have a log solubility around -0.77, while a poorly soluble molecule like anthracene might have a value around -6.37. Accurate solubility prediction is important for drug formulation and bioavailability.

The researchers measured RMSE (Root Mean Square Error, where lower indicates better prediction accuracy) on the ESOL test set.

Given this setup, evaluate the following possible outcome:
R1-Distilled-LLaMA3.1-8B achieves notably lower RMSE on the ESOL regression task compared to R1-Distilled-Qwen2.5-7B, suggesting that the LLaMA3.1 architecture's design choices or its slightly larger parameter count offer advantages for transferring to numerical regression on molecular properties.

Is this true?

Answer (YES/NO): NO